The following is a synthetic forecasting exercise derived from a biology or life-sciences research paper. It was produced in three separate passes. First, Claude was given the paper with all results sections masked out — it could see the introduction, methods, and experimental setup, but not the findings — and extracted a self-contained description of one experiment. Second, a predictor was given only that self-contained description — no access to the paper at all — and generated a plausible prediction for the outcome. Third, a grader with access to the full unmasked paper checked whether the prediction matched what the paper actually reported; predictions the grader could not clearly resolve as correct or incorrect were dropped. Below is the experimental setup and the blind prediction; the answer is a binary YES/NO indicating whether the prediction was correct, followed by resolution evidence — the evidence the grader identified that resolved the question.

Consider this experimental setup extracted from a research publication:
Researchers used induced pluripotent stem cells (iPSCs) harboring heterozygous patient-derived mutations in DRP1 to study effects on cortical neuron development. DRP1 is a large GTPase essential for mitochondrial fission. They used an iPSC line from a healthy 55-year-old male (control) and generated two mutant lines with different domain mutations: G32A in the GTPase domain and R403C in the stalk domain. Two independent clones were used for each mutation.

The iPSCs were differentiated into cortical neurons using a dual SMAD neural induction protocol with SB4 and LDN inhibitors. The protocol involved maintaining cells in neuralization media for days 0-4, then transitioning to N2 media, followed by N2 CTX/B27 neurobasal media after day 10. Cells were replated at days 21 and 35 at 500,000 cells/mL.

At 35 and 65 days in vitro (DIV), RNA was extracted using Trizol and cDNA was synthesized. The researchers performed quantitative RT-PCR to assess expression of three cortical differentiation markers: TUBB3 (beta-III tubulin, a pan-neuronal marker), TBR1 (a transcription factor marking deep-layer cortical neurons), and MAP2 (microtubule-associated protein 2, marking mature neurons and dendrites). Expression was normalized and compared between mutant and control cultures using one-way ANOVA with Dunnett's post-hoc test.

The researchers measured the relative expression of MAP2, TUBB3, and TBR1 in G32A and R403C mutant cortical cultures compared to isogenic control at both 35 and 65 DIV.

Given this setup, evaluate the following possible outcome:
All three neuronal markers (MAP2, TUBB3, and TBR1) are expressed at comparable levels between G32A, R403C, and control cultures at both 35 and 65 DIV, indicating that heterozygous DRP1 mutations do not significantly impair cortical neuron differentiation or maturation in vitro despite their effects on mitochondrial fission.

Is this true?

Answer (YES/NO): NO